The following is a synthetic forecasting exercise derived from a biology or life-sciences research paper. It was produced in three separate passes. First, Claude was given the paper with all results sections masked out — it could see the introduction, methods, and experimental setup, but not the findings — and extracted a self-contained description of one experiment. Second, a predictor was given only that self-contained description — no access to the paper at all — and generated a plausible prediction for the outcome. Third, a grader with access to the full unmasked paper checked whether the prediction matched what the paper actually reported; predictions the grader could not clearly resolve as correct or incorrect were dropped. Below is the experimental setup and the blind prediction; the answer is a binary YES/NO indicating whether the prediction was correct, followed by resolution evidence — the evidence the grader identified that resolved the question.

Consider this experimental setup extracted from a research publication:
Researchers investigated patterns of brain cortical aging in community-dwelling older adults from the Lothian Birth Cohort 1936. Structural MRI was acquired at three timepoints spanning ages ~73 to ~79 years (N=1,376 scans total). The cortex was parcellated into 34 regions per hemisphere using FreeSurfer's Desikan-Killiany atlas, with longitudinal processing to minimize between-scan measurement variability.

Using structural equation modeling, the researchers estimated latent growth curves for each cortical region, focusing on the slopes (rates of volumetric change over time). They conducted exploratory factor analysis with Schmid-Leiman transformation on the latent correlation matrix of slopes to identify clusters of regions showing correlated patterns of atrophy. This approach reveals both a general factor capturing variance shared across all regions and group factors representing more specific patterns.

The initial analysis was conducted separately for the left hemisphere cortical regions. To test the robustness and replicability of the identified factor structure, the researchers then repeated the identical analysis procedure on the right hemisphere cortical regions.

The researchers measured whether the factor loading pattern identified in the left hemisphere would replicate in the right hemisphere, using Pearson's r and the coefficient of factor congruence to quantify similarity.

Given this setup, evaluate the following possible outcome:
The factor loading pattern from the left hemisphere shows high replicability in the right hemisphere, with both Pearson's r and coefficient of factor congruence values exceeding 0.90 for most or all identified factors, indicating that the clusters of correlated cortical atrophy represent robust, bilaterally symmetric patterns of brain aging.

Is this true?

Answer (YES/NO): NO